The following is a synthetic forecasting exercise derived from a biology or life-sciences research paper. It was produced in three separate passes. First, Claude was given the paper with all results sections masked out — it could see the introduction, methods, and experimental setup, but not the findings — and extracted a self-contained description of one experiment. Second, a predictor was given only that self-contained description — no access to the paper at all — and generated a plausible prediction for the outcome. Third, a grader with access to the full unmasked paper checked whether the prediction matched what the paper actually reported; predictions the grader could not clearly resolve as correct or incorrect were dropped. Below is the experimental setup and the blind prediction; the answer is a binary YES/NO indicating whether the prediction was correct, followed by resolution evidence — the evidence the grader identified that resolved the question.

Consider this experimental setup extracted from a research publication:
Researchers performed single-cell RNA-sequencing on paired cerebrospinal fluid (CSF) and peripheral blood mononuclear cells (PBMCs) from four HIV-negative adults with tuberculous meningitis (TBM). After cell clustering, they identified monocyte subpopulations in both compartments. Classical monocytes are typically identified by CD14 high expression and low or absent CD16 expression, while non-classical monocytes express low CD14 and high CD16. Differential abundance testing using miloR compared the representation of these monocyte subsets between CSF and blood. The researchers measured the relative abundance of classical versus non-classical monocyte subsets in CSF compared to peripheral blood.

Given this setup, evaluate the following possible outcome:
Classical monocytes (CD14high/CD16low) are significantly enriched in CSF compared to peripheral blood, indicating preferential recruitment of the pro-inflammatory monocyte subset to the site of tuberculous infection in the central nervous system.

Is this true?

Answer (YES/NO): NO